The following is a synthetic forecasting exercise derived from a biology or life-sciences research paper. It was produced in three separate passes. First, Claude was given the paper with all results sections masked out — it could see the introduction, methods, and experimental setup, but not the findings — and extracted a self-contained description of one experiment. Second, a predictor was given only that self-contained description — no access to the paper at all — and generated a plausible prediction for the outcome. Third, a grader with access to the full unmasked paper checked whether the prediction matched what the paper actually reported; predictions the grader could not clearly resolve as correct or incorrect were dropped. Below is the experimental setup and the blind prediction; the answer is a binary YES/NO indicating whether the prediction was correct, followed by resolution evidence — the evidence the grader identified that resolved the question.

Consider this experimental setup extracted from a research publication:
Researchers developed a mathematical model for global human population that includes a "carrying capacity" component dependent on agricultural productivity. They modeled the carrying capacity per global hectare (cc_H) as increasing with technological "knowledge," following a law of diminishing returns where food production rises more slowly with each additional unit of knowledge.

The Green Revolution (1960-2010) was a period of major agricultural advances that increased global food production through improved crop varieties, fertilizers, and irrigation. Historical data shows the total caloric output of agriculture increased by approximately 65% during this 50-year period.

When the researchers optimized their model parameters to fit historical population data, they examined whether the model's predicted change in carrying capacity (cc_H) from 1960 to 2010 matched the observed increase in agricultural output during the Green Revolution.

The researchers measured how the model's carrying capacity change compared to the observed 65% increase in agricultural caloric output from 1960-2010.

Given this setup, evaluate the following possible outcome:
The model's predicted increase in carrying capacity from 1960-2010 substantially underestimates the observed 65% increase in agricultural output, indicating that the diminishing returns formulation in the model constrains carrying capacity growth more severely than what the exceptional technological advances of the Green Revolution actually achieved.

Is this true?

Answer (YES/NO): NO